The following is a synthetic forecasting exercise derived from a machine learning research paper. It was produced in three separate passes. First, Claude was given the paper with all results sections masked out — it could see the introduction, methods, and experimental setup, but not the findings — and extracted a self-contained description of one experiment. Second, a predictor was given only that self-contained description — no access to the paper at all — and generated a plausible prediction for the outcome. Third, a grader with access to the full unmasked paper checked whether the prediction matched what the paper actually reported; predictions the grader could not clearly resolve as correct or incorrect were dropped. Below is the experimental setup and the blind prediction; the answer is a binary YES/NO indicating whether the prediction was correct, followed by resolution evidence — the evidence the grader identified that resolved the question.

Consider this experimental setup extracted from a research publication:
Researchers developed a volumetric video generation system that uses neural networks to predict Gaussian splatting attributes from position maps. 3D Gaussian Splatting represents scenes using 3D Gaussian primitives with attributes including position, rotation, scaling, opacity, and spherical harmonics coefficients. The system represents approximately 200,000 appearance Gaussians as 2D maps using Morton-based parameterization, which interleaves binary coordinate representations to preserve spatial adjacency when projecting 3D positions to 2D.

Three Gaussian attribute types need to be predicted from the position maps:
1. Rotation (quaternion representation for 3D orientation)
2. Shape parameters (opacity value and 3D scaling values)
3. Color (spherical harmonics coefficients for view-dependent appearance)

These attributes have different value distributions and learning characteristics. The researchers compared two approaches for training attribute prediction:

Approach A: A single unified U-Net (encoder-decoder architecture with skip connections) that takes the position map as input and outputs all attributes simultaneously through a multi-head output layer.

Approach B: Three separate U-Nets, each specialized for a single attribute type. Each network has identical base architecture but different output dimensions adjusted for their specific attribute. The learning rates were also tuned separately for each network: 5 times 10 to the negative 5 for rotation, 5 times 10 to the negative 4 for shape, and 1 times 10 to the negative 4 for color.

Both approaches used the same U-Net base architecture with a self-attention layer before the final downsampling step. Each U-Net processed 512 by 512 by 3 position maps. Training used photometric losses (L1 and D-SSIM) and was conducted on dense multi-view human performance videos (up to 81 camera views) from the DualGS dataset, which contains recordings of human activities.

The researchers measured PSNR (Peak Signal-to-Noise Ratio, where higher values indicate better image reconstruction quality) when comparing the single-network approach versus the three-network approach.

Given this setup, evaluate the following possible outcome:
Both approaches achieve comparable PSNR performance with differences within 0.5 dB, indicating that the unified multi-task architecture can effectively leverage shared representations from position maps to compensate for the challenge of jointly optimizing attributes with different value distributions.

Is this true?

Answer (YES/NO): YES